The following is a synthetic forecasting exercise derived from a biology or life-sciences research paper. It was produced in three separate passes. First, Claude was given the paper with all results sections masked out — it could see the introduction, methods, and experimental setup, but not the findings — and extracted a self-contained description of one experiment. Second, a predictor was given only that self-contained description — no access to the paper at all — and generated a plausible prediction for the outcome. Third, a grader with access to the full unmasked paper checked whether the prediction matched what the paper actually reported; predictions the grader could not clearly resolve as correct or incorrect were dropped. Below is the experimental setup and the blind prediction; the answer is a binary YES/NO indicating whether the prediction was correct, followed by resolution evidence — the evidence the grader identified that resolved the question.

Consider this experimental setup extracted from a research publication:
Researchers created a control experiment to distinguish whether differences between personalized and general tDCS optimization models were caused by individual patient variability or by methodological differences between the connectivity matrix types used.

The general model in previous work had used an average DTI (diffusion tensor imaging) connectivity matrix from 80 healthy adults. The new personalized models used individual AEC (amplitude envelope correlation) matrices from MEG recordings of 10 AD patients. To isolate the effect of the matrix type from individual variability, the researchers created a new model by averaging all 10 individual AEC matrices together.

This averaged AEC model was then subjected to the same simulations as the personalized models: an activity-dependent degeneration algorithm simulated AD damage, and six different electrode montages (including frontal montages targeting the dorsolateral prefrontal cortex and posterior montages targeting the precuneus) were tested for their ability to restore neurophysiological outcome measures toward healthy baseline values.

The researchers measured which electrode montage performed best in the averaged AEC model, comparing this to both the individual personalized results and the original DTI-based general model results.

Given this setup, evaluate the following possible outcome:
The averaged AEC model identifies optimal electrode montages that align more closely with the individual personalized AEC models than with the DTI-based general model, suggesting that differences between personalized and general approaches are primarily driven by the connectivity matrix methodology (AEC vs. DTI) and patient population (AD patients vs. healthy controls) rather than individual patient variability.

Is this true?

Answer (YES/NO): NO